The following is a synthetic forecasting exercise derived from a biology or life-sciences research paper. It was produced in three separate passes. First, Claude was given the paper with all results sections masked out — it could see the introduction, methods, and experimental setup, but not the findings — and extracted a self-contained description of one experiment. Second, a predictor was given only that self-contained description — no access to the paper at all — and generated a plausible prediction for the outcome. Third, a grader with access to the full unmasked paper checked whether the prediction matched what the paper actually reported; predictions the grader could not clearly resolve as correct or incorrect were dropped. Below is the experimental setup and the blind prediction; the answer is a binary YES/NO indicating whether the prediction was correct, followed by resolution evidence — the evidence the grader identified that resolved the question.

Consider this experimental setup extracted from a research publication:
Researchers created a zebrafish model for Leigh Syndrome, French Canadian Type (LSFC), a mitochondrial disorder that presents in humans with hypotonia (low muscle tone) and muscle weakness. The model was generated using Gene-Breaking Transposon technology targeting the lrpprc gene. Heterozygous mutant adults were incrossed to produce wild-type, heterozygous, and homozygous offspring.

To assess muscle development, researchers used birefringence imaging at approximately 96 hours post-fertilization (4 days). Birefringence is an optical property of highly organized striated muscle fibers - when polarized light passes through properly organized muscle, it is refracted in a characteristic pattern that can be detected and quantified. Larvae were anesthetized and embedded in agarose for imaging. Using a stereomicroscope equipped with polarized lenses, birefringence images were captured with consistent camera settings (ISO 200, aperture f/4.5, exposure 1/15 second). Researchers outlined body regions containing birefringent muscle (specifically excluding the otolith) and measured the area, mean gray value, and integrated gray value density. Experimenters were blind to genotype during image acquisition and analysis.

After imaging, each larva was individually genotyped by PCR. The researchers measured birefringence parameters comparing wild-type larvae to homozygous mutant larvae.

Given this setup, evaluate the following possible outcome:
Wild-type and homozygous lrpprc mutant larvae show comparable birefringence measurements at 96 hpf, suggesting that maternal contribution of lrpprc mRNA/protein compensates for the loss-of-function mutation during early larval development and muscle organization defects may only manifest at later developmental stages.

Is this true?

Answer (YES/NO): NO